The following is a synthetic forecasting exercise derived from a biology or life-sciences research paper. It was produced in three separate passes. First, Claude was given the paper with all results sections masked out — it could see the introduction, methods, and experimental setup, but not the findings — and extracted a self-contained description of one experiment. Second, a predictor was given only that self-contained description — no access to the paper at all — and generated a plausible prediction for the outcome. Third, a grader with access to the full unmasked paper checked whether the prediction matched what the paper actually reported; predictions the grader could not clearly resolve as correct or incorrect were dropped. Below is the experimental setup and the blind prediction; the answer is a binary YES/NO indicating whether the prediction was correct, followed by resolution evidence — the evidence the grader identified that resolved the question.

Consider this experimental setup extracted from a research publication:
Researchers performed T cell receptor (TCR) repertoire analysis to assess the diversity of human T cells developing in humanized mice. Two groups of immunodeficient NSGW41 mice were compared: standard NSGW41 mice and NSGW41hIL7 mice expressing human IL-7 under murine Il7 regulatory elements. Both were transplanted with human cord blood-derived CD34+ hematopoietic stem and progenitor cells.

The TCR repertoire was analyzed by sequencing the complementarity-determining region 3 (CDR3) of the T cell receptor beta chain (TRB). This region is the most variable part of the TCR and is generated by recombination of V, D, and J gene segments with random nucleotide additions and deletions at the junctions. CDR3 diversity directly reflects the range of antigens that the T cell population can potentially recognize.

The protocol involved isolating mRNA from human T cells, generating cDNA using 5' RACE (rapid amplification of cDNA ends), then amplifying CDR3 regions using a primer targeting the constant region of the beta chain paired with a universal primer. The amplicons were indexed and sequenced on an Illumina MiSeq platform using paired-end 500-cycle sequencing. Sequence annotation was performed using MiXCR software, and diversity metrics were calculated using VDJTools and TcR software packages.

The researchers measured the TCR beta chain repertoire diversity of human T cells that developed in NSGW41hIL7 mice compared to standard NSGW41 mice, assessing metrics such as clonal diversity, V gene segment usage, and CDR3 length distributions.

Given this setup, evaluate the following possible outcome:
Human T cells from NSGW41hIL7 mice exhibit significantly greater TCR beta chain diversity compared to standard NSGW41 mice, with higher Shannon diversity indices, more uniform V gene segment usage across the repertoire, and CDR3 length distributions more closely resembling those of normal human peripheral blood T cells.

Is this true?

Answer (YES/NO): NO